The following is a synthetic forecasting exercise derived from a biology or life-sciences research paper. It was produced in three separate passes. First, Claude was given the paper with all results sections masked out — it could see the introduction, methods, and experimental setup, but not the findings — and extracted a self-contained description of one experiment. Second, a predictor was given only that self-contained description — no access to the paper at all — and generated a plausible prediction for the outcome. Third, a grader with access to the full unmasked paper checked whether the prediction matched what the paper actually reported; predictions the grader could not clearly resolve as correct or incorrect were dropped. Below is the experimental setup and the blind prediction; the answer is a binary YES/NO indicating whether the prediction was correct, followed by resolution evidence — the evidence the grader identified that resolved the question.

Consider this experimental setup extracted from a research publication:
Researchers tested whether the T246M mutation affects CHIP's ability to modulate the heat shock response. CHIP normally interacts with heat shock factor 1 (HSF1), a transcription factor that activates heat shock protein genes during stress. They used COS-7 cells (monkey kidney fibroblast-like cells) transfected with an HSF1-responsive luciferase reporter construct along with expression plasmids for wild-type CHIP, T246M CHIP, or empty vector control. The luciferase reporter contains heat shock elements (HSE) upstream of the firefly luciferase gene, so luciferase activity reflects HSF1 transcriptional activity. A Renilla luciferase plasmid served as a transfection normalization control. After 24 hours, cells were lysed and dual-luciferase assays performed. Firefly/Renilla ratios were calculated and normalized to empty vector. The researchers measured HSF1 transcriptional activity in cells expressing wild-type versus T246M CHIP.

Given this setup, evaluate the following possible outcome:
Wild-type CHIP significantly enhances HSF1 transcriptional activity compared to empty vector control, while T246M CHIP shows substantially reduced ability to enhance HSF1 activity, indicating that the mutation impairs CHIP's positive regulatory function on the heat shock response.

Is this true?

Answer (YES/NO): NO